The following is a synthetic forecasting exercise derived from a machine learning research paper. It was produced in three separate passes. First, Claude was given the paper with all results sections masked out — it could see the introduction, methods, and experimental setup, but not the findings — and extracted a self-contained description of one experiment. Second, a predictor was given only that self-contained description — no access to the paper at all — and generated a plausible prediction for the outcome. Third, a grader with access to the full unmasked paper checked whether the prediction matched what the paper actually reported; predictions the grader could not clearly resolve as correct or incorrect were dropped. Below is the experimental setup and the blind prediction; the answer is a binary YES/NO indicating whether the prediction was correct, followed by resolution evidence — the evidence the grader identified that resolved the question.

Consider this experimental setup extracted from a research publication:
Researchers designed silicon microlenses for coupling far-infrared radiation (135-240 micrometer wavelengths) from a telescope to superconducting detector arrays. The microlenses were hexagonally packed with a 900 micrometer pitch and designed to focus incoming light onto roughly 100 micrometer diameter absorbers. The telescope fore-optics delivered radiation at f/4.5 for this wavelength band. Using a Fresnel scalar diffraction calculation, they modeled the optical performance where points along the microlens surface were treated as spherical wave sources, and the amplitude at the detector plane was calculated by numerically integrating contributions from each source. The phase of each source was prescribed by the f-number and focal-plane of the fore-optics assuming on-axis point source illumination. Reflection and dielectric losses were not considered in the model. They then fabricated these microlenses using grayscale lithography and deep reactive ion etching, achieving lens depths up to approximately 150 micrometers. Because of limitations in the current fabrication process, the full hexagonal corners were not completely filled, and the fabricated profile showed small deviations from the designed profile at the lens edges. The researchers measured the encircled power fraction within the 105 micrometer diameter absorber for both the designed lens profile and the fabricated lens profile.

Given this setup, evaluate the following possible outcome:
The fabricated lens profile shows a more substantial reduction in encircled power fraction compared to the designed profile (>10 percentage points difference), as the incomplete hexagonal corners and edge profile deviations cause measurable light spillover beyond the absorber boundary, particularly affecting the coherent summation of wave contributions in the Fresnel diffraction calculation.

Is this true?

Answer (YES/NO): NO